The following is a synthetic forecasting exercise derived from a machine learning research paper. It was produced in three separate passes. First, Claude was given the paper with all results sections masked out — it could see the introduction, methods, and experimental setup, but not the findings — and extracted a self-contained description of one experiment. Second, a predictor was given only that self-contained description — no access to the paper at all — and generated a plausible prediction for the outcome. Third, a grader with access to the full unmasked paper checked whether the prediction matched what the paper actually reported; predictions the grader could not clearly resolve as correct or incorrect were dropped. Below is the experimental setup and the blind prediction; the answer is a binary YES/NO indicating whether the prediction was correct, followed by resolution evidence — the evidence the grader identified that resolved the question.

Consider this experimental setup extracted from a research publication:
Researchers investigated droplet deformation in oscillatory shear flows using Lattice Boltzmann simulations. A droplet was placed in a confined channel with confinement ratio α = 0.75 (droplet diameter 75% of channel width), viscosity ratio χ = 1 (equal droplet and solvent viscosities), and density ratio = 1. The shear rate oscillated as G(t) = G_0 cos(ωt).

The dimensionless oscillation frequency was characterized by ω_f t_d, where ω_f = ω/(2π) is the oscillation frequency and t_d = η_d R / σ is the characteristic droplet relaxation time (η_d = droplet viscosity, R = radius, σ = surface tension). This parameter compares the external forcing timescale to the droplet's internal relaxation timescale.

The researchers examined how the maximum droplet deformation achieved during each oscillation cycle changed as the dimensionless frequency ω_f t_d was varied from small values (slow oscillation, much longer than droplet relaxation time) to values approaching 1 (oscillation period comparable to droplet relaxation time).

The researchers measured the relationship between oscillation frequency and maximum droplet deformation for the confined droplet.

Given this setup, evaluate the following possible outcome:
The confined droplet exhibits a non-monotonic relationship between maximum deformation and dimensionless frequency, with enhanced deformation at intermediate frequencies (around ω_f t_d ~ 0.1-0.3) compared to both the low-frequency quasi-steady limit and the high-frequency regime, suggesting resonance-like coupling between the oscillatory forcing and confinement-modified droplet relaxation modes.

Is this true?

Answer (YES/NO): NO